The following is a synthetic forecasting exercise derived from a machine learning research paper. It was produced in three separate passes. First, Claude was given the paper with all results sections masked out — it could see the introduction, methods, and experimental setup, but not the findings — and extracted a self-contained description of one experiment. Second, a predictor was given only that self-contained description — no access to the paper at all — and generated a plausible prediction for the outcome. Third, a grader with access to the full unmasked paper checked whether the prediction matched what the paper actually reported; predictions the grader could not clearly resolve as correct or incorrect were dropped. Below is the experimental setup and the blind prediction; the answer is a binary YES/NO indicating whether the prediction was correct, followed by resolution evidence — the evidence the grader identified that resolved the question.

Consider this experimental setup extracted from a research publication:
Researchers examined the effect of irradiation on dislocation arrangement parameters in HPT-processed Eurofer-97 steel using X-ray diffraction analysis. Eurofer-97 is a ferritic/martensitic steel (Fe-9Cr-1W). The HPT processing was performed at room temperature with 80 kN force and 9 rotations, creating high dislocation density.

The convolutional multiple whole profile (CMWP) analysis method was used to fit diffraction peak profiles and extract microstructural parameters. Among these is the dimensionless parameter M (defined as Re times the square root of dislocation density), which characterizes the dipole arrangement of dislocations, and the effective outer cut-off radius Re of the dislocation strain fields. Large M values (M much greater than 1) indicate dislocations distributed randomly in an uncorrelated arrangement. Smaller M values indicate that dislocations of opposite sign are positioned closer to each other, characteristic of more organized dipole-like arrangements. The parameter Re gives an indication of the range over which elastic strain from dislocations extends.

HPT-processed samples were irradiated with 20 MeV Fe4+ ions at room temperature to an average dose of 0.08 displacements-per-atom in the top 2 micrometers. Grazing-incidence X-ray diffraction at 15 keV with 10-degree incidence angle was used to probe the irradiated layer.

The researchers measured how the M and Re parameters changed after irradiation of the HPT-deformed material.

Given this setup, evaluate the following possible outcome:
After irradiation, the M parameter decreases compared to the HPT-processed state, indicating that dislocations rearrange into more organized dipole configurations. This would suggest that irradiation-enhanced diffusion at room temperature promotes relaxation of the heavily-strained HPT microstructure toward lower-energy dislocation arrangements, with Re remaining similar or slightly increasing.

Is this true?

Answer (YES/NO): NO